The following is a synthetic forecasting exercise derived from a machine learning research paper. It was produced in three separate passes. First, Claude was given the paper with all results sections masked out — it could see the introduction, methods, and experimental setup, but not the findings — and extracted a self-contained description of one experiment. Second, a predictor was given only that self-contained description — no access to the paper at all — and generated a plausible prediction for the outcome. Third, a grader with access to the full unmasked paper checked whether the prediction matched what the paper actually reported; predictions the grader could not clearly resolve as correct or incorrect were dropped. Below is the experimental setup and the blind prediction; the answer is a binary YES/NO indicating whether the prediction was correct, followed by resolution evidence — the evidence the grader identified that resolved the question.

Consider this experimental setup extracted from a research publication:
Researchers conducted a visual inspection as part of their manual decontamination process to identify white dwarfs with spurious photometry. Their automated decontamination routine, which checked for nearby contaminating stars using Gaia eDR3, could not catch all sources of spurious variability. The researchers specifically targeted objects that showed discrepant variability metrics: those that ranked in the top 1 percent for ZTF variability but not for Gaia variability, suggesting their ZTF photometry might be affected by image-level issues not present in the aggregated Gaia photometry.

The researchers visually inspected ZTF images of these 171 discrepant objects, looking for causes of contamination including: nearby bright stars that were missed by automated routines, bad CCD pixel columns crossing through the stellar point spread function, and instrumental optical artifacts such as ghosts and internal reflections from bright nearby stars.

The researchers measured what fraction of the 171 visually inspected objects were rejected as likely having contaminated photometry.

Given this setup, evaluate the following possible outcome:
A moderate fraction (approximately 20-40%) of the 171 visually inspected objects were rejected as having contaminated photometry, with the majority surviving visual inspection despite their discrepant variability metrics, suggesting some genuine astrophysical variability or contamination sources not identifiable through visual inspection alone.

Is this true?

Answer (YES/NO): NO